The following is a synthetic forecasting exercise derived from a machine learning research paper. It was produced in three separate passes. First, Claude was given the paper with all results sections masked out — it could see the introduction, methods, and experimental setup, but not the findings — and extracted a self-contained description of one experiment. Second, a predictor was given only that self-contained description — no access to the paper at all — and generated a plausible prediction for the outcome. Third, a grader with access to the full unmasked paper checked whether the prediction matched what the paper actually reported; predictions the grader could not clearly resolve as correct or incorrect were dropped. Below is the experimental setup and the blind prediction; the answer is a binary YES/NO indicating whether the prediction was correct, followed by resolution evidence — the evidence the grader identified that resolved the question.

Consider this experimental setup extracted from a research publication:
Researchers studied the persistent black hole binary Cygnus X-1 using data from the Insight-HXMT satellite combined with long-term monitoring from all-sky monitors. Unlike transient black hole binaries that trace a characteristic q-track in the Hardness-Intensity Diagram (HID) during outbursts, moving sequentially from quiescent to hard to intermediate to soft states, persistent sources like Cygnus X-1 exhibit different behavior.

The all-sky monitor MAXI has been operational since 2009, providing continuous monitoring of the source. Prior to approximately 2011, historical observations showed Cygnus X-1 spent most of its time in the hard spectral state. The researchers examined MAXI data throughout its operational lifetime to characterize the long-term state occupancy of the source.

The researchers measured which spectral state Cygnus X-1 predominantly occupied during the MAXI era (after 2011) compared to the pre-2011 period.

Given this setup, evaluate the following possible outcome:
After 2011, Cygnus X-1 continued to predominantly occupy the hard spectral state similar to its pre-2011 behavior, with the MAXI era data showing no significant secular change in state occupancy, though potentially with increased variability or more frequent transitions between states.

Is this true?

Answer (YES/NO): NO